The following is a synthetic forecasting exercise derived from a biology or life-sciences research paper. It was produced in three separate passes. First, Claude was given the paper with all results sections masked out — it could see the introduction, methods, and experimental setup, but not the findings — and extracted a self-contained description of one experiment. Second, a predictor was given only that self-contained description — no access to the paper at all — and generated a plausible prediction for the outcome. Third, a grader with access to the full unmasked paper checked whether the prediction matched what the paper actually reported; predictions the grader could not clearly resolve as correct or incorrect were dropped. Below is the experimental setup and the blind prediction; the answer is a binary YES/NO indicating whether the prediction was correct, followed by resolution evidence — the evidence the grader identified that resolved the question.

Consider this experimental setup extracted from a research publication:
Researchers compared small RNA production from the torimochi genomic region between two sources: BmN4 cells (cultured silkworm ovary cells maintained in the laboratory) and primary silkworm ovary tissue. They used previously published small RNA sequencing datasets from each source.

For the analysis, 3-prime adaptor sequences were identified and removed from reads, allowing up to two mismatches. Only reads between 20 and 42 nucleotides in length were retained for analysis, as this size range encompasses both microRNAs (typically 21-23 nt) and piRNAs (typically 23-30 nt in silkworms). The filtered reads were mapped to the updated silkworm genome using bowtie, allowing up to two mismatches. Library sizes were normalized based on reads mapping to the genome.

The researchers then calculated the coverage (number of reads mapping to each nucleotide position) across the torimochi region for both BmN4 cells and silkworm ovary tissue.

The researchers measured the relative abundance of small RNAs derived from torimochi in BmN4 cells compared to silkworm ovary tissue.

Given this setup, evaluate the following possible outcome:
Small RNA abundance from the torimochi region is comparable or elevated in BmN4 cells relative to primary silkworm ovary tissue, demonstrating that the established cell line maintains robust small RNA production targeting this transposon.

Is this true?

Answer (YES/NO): NO